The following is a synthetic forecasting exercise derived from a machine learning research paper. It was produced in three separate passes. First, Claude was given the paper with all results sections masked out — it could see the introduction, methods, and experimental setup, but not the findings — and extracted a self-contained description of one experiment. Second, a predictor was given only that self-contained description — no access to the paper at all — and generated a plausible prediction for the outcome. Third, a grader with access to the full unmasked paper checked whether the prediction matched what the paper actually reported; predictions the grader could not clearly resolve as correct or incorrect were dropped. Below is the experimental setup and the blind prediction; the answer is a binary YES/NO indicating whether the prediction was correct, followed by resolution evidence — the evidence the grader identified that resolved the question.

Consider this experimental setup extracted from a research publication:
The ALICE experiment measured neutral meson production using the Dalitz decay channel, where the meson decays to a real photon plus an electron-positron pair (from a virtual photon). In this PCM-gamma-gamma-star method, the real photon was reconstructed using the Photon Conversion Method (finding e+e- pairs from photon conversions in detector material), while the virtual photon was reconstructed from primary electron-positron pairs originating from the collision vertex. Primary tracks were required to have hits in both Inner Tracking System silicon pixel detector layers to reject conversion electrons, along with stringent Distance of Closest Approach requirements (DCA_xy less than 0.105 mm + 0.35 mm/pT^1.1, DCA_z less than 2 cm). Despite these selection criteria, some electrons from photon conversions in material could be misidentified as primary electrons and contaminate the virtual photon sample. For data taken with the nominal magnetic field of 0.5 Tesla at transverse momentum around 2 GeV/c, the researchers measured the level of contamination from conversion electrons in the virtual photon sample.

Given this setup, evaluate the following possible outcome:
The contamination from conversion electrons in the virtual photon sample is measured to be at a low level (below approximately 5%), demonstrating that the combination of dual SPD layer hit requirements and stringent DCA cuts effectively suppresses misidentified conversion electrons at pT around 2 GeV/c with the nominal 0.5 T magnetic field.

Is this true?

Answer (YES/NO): YES